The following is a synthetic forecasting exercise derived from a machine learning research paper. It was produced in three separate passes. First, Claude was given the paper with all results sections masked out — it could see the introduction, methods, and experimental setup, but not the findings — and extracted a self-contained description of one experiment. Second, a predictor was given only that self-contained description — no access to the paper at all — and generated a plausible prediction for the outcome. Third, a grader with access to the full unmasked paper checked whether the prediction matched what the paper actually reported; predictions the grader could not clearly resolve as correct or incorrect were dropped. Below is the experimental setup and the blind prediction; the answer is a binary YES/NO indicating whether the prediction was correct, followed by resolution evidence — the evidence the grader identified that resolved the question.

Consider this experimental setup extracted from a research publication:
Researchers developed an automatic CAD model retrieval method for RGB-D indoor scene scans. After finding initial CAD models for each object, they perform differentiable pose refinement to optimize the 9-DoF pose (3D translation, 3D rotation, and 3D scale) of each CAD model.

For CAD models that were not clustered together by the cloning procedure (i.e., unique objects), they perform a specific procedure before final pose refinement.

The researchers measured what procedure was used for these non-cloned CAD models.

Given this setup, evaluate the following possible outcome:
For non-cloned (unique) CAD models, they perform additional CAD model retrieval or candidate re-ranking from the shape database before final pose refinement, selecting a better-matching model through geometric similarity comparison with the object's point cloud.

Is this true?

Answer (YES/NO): NO